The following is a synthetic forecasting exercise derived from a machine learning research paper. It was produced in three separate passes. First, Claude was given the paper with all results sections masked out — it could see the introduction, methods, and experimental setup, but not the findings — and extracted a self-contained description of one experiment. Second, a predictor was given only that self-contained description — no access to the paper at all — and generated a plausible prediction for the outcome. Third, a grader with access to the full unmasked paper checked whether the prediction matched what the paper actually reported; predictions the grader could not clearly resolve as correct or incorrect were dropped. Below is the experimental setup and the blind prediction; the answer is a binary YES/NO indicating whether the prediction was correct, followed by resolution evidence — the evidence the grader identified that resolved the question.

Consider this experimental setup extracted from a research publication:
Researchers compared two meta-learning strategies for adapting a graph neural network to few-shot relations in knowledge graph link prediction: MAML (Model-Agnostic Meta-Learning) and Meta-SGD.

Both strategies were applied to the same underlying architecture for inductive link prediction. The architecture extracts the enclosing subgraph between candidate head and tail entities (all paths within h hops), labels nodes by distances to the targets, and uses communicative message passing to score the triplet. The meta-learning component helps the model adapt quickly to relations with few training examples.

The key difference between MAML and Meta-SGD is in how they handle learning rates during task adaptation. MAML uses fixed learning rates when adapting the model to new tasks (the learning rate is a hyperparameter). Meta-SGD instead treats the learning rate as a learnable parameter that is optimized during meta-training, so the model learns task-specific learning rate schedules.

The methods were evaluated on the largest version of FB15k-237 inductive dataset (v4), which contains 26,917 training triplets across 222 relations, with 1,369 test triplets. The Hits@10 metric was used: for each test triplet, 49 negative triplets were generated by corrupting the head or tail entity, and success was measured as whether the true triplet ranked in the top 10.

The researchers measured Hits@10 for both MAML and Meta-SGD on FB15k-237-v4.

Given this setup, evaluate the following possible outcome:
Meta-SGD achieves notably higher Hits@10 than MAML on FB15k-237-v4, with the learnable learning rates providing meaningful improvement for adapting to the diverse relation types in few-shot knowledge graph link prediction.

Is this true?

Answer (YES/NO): NO